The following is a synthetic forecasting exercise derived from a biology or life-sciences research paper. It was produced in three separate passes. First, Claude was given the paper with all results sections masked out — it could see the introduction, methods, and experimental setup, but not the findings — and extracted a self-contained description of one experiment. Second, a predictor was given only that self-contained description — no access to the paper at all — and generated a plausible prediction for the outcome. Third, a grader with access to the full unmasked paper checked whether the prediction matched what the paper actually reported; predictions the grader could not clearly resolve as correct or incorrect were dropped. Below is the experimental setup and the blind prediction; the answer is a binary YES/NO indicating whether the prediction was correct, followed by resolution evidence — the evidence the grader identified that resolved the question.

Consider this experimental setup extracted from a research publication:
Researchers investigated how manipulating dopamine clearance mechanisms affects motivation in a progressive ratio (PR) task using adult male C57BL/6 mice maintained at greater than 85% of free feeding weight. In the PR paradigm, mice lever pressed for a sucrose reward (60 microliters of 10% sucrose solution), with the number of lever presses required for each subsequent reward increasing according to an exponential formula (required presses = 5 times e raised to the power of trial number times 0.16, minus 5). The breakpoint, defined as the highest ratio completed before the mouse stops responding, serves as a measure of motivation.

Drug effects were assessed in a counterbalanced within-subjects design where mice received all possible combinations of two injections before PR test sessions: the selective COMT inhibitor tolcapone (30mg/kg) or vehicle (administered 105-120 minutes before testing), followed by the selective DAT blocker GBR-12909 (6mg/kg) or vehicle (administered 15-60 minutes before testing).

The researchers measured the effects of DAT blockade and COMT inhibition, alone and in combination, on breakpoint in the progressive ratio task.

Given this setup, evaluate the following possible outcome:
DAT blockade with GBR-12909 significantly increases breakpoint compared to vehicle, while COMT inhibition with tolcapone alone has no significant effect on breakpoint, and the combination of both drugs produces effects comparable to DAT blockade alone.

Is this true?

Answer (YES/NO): YES